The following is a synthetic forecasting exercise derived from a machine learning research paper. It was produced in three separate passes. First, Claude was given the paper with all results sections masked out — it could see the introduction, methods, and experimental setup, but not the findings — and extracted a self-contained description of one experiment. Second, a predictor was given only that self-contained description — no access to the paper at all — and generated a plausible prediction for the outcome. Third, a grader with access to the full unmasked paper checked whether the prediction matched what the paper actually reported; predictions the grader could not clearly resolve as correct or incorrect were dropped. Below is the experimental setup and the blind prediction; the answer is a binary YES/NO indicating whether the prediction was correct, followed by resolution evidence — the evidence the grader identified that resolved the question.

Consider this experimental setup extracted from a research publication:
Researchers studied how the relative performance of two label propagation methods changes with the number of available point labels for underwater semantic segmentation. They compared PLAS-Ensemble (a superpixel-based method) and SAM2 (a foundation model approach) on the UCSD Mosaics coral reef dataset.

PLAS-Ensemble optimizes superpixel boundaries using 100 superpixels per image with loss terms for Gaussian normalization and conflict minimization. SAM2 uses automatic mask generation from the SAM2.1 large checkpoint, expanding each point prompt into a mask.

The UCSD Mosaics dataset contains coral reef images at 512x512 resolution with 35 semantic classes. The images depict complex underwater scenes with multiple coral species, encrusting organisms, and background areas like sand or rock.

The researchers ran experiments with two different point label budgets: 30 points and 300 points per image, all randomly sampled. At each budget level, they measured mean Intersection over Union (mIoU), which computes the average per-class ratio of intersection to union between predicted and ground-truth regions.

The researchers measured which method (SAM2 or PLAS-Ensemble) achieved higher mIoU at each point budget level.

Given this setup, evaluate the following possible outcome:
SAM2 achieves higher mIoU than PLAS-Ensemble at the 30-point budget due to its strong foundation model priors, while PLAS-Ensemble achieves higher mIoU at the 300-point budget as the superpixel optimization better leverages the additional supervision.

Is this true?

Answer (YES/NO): YES